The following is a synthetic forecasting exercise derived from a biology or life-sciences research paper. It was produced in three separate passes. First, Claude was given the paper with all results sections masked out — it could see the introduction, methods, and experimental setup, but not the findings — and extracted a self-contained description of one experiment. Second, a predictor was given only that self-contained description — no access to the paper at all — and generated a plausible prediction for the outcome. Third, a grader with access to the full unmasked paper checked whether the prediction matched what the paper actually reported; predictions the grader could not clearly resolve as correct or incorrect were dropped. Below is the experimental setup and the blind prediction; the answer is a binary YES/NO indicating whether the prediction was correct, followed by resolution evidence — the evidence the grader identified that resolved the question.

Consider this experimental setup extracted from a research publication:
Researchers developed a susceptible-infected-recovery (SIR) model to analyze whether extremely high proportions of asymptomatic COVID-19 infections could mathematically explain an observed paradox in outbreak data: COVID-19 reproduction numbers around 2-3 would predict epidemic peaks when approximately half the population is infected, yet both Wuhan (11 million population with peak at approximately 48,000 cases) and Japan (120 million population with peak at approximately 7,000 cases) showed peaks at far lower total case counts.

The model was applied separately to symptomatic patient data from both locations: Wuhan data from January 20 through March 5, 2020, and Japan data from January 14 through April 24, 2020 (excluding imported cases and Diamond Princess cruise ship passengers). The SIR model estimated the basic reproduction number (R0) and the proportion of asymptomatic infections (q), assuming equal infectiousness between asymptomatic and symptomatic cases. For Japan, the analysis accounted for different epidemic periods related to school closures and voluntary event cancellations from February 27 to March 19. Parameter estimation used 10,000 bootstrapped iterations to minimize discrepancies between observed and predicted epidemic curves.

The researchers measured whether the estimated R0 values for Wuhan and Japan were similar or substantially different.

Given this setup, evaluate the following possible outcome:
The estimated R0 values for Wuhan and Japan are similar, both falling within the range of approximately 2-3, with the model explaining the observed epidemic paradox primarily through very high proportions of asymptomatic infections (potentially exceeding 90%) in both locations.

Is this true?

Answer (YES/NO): NO